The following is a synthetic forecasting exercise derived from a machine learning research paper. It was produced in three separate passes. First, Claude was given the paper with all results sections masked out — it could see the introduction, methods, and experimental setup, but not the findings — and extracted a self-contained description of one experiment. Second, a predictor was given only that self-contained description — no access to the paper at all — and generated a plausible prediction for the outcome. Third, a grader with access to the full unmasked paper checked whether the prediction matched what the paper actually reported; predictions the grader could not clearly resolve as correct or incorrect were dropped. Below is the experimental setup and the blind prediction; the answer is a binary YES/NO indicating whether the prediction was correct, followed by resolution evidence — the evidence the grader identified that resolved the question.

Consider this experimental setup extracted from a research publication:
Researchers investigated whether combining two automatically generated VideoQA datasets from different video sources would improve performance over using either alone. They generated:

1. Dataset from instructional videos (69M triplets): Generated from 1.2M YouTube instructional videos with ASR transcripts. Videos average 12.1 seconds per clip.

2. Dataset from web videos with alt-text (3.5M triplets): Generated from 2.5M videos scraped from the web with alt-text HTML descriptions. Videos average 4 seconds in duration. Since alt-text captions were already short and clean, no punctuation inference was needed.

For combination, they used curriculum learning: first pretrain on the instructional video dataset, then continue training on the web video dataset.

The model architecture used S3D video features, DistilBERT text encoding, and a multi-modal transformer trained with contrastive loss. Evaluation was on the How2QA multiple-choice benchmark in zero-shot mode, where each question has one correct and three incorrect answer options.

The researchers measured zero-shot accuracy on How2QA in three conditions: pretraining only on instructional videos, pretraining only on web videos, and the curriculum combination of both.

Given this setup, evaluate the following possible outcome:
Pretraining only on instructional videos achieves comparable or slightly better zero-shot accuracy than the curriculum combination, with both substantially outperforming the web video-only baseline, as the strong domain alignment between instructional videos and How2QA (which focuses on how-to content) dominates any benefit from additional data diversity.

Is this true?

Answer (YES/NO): NO